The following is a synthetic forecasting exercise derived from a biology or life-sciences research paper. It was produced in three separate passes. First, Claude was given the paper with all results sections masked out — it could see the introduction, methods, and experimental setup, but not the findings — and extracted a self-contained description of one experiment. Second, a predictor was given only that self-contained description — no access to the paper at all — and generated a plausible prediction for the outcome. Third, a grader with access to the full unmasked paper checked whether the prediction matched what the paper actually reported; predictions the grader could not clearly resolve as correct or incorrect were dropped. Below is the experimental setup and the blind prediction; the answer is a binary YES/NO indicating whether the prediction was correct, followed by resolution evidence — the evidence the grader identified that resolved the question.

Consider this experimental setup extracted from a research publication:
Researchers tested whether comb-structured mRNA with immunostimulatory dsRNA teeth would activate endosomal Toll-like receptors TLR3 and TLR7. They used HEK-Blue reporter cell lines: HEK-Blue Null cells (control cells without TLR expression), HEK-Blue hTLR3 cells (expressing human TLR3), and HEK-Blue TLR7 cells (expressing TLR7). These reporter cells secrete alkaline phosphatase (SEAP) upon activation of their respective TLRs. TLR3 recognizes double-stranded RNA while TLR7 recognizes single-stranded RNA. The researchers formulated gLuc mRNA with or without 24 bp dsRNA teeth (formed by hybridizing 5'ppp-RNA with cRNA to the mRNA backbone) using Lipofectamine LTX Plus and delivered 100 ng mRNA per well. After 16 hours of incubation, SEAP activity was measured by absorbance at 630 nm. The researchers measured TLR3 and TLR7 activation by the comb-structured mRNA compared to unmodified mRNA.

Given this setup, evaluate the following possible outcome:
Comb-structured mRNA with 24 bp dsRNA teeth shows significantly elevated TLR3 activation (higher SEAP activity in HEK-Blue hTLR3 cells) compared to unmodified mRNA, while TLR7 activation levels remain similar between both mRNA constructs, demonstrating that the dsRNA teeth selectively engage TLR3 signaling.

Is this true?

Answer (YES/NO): NO